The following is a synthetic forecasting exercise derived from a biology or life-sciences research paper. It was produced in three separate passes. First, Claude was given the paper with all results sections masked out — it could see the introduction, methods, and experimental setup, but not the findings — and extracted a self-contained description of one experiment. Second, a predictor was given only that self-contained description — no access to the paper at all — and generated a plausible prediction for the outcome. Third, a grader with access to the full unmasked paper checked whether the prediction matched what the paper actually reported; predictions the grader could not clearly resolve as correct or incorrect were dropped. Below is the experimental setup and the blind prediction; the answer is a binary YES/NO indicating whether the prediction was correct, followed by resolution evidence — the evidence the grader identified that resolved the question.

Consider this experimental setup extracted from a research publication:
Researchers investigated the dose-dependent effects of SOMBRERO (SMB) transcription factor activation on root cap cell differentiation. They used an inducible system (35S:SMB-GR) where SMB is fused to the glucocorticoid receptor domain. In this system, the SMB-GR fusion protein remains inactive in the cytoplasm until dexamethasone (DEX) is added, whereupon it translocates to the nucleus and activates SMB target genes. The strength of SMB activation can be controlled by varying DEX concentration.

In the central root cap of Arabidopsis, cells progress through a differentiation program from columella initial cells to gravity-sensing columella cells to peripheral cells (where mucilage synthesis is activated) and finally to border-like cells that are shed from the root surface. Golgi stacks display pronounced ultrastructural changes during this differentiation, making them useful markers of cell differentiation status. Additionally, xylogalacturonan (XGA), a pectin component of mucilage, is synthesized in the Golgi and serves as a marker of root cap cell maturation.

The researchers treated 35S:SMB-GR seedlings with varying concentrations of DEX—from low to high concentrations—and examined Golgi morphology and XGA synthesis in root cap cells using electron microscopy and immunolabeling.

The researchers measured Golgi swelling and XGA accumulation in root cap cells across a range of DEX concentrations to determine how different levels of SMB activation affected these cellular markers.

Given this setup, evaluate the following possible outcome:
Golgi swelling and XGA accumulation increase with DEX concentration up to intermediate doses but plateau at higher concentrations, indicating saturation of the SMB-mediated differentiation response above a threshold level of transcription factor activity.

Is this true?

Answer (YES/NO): NO